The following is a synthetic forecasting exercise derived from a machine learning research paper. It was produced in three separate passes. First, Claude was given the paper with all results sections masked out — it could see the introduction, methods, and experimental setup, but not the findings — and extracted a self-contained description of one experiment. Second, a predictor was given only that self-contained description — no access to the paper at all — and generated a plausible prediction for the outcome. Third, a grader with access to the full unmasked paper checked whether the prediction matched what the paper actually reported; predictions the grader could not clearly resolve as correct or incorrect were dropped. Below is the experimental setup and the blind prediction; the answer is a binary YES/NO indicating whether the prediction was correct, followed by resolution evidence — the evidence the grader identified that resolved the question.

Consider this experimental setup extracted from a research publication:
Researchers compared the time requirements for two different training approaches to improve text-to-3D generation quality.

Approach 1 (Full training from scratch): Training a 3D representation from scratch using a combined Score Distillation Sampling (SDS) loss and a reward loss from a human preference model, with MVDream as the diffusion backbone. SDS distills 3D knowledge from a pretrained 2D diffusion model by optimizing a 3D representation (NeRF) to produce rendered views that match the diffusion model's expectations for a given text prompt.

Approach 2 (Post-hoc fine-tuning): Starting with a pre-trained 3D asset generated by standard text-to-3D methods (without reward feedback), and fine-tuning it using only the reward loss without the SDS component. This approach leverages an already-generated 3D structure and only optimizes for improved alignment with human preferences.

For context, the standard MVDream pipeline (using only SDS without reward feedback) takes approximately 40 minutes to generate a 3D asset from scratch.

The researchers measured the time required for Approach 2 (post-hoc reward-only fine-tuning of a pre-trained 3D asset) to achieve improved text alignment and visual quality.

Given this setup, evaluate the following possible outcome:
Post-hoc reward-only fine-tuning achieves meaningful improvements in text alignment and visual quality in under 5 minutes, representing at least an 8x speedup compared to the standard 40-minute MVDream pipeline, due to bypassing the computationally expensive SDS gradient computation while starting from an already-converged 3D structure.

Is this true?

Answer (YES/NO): YES